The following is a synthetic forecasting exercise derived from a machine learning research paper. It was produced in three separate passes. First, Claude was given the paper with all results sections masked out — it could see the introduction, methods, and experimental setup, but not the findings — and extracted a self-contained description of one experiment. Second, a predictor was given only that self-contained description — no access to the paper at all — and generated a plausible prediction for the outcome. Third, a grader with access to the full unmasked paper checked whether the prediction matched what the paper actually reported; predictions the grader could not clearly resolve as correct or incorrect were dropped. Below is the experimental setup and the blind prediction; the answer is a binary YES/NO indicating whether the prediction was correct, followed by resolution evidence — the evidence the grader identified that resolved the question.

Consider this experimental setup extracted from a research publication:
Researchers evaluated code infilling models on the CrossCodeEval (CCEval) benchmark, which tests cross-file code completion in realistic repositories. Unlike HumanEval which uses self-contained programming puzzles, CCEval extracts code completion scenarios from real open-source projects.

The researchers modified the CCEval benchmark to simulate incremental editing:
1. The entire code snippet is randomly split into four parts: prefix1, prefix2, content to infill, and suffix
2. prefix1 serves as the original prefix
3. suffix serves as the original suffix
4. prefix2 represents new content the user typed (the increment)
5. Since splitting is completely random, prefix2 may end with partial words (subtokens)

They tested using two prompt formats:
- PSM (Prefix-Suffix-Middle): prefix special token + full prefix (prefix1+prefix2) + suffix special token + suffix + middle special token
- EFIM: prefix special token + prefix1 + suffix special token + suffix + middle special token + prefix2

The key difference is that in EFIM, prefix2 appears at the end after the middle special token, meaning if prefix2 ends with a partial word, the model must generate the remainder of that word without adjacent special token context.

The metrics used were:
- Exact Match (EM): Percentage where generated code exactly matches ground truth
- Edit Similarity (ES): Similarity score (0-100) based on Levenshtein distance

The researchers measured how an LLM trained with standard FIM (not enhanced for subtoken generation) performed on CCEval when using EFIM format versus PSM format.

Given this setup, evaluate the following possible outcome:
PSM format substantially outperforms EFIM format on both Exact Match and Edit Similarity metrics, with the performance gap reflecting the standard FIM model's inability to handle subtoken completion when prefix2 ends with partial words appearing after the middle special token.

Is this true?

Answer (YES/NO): YES